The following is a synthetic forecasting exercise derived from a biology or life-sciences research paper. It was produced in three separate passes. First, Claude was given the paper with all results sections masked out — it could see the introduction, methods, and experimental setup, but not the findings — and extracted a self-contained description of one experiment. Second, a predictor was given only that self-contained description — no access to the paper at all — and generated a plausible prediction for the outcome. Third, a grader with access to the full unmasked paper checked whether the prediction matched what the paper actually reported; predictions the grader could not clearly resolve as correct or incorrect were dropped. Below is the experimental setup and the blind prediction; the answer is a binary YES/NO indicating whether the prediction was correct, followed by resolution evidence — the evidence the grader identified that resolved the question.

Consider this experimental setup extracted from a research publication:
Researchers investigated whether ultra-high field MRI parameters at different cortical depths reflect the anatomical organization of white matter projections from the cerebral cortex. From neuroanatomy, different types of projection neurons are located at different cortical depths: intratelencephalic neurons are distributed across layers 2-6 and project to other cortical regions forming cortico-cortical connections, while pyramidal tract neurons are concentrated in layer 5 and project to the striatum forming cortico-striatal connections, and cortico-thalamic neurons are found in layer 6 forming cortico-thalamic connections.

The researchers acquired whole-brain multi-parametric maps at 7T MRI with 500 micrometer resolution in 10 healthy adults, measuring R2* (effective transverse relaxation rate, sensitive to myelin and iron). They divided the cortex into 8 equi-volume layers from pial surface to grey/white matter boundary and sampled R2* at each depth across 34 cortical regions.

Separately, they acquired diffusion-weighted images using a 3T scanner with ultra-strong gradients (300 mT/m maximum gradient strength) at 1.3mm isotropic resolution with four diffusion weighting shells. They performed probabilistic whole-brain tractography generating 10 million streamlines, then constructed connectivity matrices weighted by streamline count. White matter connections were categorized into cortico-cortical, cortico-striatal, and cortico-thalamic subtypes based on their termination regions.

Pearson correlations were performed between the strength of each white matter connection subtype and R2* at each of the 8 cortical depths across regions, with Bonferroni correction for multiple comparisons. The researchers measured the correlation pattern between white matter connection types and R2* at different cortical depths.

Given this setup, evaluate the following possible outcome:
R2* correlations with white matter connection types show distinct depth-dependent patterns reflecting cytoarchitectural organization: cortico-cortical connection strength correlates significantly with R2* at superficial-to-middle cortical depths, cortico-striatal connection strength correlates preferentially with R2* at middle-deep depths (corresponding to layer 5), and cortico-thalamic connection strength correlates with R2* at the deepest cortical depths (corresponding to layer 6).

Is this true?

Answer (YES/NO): NO